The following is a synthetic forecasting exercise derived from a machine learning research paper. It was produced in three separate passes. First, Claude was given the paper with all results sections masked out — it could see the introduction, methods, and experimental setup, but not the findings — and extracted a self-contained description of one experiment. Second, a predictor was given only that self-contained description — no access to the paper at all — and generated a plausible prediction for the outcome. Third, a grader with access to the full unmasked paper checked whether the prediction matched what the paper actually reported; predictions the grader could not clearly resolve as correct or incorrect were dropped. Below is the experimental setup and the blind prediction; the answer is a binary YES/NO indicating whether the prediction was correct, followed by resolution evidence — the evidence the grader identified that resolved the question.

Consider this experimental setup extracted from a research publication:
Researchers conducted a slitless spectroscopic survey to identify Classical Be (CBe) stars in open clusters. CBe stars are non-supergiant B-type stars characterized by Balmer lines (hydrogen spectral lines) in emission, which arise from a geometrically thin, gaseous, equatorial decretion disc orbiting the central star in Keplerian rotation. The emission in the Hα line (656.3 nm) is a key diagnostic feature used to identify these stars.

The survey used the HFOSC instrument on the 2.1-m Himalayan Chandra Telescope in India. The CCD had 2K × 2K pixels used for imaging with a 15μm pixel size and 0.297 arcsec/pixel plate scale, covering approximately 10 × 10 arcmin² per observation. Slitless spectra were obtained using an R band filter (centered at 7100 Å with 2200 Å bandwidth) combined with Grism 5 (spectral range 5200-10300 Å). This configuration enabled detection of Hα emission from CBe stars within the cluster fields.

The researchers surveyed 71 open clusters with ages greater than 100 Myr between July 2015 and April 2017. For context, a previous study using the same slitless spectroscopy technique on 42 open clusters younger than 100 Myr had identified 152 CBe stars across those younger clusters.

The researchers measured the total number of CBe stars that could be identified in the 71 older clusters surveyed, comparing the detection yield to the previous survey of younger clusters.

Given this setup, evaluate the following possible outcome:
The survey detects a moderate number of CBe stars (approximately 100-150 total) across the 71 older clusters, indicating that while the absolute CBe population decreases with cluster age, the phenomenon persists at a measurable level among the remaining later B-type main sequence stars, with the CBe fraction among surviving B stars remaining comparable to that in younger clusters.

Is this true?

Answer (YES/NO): NO